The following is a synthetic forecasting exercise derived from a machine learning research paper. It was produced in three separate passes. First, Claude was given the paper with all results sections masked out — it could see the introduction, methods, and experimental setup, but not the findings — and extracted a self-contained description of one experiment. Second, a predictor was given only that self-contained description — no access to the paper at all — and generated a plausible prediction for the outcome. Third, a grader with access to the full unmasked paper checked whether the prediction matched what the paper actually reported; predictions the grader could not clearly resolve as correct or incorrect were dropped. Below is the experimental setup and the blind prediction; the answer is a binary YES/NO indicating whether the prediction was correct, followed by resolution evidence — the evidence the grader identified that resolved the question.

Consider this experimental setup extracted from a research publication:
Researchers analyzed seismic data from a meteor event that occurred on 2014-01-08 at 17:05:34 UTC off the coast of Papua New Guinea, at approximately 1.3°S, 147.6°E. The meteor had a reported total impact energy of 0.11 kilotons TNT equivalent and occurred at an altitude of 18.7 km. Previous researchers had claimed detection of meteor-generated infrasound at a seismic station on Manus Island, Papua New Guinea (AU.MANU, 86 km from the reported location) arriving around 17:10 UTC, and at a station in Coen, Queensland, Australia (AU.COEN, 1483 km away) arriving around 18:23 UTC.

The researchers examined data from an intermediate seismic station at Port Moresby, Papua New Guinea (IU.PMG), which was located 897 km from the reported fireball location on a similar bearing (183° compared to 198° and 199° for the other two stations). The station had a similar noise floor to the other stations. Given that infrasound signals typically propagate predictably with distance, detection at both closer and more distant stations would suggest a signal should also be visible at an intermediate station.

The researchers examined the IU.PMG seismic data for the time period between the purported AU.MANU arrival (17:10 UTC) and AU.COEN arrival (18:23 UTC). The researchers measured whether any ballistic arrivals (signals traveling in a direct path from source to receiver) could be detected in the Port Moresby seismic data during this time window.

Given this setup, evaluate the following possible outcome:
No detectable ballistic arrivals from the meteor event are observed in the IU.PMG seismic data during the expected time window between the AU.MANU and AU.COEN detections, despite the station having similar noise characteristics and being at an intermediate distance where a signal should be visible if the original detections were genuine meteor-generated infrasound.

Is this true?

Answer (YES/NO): YES